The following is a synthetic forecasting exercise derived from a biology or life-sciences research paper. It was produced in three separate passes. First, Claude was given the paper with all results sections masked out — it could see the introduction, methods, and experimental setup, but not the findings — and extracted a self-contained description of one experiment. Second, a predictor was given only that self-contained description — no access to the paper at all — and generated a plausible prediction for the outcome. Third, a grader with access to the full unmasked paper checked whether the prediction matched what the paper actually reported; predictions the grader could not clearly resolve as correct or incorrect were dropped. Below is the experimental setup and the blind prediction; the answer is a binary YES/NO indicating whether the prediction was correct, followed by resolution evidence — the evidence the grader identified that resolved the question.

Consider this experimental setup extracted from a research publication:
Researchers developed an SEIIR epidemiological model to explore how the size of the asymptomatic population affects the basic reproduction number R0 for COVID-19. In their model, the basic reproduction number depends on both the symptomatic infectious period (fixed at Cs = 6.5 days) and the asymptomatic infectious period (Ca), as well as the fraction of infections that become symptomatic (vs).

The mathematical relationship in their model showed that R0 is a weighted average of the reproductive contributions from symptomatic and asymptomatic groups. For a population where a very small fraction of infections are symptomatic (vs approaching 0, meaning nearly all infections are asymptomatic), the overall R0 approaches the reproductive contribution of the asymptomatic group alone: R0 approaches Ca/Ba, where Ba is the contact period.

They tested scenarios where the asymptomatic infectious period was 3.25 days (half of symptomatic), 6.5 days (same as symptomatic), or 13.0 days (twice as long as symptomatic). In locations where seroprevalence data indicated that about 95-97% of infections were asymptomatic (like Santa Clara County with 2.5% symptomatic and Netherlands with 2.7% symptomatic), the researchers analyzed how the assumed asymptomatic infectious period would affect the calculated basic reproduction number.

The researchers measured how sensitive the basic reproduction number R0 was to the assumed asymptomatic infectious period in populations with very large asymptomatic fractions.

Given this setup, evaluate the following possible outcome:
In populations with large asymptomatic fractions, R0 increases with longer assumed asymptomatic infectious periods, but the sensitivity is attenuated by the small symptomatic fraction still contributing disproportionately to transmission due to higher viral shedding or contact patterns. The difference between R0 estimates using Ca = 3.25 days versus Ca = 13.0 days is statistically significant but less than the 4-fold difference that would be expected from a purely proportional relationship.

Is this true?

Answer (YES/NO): NO